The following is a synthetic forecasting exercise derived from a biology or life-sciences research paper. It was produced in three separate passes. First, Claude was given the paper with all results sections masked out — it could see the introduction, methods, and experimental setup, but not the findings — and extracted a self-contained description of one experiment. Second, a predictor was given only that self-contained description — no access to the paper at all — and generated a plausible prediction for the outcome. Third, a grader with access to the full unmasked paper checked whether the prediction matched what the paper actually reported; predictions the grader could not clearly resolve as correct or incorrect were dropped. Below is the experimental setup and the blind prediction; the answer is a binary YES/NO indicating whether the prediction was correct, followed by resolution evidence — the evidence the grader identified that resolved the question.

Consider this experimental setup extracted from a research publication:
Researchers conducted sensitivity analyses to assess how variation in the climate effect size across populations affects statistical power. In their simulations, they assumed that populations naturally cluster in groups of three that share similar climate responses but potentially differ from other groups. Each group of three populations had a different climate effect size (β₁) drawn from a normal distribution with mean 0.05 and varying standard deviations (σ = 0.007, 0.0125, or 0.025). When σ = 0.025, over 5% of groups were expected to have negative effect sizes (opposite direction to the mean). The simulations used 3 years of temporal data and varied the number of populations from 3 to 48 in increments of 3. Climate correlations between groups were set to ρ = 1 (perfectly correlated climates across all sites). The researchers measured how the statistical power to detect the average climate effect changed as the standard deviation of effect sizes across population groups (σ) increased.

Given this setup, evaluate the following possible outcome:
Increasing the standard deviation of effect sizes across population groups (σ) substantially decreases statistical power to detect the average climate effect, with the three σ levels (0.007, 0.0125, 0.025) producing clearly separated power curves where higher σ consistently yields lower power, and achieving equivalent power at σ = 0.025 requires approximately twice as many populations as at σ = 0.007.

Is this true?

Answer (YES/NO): NO